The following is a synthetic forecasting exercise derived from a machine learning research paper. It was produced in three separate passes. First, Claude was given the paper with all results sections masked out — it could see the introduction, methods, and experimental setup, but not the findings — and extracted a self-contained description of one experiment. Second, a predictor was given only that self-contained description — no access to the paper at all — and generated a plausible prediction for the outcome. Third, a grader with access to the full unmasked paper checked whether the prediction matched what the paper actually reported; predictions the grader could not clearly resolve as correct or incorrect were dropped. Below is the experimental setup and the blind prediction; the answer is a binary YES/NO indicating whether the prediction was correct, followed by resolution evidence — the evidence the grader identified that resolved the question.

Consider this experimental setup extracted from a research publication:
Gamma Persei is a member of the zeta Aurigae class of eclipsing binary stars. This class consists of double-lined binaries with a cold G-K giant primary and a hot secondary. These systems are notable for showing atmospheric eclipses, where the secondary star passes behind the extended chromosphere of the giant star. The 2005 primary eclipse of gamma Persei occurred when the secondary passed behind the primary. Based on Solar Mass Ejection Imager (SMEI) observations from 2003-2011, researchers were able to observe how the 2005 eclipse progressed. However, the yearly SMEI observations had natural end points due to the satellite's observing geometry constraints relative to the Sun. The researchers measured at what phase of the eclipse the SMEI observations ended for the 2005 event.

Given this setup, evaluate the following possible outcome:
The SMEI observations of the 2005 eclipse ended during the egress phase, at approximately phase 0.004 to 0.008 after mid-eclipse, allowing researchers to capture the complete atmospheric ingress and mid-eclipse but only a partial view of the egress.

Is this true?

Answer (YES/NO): NO